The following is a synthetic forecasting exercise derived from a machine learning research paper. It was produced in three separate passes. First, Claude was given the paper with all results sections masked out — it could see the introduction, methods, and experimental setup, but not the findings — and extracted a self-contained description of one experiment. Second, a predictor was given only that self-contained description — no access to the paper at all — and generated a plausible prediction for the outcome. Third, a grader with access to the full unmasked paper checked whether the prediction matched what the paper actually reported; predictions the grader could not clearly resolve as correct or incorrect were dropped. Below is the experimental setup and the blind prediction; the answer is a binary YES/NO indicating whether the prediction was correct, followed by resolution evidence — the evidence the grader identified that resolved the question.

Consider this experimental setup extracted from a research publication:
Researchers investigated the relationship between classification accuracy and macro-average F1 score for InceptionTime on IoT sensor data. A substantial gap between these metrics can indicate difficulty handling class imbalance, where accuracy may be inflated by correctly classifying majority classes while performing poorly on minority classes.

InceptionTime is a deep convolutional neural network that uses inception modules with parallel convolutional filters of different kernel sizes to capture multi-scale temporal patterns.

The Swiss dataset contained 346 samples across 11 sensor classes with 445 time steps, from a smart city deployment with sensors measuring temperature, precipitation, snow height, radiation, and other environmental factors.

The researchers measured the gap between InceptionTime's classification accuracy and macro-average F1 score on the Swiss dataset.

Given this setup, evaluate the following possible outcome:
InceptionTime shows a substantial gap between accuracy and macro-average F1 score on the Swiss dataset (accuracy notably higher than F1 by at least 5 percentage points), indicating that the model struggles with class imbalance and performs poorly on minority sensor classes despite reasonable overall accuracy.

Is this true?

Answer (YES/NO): YES